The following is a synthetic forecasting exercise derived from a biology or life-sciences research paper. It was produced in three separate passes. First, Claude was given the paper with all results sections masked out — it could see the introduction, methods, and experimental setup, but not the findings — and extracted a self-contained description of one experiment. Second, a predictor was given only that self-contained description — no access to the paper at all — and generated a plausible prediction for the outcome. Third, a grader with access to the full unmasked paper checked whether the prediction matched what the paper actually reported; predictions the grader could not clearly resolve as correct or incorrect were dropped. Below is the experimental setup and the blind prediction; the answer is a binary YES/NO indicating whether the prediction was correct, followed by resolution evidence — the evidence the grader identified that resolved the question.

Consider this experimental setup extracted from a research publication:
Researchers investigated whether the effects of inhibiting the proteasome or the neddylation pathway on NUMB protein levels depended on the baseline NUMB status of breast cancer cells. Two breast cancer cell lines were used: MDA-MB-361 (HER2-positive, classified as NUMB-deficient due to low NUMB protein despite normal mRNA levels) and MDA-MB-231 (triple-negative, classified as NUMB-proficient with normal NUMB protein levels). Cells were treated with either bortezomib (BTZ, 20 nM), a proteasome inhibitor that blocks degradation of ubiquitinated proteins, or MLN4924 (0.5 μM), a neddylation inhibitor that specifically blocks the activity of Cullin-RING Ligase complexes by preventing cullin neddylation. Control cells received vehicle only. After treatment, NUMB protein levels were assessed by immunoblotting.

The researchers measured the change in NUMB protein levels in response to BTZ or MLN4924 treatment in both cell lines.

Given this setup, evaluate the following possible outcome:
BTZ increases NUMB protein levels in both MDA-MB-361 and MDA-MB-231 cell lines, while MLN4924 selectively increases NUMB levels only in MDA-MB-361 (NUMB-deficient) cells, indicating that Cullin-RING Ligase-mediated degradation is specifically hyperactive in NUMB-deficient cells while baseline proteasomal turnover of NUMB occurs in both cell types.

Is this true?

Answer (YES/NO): NO